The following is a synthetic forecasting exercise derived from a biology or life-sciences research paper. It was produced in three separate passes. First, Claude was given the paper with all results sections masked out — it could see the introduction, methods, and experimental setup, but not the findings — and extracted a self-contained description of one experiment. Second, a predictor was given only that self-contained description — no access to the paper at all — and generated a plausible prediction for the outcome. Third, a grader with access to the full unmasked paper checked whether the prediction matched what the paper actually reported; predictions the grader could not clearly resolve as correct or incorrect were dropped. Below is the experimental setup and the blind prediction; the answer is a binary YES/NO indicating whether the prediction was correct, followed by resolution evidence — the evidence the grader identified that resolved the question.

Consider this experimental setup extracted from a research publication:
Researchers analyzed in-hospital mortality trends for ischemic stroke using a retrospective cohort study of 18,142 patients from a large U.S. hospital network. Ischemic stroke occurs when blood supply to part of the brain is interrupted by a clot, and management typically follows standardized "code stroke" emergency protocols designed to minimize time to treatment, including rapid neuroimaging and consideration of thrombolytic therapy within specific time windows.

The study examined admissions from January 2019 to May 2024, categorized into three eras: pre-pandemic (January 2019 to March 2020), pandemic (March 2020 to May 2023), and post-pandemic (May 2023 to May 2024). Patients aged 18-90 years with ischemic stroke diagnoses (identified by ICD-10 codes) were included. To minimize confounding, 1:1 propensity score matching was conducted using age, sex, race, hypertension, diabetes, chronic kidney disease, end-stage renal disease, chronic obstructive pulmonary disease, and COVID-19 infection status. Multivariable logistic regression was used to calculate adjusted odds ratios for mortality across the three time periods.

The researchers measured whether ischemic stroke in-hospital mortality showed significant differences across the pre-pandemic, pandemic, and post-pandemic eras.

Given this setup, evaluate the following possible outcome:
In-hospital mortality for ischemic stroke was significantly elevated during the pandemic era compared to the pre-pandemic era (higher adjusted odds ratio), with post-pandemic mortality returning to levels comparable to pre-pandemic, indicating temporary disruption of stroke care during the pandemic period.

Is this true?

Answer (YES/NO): NO